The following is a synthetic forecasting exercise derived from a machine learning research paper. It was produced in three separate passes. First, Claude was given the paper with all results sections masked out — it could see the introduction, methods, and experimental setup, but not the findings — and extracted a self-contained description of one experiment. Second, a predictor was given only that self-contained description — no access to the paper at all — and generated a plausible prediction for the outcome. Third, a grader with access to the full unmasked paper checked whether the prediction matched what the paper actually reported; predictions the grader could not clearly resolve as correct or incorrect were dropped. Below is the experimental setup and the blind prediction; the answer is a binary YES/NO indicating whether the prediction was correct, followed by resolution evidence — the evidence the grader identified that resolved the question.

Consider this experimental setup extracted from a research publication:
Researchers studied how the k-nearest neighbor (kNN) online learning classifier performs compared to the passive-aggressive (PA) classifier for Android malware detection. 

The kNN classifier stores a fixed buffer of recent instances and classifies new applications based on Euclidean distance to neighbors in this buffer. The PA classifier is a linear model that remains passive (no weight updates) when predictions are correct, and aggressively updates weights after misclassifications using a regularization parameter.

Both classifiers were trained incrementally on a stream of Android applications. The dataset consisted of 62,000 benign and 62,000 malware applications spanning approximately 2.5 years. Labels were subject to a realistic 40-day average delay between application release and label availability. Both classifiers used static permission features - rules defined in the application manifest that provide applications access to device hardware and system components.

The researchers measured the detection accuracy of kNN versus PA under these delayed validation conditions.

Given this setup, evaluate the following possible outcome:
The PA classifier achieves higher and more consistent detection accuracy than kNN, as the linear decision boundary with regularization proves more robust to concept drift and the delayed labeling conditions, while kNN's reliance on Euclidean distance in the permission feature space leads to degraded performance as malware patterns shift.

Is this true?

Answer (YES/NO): YES